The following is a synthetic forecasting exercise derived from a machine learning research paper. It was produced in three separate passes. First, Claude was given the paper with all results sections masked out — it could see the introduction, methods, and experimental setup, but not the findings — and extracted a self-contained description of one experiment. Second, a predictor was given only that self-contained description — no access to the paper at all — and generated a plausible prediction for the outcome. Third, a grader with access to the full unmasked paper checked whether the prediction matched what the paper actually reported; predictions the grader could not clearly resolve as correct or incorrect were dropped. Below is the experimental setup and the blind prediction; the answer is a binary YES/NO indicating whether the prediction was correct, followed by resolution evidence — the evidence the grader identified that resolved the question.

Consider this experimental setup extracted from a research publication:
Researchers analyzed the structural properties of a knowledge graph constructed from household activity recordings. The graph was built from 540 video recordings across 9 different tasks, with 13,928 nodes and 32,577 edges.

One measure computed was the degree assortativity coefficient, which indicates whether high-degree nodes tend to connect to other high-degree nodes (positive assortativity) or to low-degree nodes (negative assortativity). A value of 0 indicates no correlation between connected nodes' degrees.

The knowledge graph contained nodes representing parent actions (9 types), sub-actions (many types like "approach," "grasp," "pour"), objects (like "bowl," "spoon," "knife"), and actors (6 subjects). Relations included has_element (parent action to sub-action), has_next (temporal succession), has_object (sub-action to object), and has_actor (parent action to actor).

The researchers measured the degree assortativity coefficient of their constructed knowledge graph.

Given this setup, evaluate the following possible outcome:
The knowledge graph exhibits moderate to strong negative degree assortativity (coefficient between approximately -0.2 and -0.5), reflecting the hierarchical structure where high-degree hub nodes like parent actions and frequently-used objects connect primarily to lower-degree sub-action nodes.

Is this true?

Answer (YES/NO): YES